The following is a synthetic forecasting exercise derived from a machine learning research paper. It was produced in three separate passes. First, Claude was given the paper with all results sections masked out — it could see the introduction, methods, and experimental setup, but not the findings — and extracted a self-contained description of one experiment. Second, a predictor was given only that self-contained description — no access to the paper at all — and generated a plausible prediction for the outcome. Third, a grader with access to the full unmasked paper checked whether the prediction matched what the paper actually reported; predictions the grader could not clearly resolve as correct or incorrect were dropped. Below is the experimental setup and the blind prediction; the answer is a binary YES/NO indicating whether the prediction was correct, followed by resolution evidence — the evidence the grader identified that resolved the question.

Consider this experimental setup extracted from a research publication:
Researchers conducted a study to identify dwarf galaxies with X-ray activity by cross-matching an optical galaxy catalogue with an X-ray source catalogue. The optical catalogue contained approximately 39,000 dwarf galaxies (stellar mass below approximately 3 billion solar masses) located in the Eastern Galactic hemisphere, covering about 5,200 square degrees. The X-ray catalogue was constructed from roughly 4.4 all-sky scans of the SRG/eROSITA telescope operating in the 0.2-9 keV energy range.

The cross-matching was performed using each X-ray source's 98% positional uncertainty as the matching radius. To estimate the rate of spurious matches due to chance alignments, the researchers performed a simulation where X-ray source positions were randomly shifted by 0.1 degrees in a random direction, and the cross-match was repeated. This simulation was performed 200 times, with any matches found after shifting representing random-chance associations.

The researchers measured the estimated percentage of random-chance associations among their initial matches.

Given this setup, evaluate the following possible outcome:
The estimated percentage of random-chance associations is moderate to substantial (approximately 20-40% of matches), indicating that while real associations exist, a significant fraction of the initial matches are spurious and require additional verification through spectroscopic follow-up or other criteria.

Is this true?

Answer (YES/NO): NO